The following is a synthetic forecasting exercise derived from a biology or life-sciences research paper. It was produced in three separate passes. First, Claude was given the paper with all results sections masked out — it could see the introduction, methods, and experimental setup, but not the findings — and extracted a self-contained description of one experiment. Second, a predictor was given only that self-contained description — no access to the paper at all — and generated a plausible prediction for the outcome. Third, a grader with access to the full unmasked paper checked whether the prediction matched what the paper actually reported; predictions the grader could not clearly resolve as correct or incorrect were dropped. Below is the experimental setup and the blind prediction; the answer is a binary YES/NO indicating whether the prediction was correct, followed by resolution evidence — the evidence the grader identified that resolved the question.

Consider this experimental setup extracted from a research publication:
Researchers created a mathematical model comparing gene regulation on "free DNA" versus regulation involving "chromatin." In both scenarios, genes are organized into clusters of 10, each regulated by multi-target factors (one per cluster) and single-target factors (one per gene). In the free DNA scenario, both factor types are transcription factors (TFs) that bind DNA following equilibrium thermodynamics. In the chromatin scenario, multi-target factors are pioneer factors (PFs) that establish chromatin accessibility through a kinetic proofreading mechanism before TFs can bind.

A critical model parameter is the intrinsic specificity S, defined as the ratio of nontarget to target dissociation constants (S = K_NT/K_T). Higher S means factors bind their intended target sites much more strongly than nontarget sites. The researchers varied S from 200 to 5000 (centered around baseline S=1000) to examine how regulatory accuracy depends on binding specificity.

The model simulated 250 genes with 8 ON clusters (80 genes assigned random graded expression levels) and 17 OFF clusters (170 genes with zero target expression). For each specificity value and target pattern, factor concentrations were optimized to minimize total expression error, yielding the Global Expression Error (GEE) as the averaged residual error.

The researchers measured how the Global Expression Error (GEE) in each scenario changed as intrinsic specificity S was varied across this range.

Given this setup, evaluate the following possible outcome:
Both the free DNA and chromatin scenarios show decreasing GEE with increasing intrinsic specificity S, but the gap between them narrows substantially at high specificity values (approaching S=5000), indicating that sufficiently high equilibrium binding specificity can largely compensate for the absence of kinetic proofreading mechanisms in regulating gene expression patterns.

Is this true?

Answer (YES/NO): NO